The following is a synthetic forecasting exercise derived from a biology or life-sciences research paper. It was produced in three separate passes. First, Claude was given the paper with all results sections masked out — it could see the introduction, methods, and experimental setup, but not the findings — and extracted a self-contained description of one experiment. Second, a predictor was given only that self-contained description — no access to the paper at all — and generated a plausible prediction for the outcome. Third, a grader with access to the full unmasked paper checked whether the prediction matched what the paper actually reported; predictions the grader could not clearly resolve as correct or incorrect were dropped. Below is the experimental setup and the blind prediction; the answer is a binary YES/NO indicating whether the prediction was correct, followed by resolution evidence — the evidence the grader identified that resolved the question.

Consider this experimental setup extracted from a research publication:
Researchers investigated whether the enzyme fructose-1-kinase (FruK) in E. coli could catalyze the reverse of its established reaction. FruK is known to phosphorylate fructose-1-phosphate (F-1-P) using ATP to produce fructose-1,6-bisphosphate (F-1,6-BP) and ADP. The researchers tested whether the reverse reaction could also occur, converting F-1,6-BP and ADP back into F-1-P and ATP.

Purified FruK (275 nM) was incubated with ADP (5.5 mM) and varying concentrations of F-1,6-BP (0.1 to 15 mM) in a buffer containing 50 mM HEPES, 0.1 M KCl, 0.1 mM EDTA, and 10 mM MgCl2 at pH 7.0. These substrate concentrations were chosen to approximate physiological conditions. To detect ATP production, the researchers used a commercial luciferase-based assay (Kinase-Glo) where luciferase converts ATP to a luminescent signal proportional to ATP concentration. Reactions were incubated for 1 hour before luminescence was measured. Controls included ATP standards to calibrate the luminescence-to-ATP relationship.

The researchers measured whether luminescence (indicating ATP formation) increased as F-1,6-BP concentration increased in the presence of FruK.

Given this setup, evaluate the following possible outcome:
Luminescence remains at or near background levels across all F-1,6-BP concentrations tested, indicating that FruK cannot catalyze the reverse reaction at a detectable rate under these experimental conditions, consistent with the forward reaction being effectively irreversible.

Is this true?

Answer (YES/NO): NO